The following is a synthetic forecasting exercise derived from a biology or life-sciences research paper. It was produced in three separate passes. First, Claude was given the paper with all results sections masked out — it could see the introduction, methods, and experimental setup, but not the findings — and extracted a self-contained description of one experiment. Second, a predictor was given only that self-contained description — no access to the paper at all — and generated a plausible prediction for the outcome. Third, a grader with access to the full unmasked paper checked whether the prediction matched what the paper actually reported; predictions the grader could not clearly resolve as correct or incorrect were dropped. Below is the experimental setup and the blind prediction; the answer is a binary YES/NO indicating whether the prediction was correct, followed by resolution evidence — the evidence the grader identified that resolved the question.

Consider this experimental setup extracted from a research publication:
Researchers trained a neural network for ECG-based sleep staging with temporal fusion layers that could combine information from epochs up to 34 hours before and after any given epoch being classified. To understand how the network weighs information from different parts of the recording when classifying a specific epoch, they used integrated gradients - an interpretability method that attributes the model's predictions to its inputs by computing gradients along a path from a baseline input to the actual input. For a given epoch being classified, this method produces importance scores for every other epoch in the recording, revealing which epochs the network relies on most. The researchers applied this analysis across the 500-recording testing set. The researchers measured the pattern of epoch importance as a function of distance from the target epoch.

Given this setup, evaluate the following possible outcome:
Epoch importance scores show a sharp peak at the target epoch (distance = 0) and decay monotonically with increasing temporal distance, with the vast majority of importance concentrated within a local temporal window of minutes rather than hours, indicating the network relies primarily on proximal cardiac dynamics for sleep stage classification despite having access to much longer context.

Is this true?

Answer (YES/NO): NO